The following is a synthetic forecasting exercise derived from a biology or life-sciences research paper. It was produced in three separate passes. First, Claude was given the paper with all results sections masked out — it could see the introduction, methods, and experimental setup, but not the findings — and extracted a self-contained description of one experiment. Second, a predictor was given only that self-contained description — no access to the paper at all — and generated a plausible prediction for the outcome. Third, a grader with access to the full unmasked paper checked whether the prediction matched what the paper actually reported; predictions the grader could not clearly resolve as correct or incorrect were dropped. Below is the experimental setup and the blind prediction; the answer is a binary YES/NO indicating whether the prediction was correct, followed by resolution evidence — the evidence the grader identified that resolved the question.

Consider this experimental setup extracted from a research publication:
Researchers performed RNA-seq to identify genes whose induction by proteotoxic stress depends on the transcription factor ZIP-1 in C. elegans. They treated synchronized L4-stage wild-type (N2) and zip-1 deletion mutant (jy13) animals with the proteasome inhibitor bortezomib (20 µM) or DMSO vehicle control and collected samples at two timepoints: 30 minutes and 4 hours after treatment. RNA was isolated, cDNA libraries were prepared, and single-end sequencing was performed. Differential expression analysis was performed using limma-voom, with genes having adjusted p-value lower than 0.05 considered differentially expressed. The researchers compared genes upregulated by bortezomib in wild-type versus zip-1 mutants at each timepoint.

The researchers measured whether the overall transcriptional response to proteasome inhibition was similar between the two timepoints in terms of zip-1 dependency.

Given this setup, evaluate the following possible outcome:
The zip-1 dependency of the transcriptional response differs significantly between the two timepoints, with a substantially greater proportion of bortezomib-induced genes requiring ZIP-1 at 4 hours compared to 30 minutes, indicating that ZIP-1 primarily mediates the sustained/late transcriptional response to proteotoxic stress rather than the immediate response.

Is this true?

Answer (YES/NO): NO